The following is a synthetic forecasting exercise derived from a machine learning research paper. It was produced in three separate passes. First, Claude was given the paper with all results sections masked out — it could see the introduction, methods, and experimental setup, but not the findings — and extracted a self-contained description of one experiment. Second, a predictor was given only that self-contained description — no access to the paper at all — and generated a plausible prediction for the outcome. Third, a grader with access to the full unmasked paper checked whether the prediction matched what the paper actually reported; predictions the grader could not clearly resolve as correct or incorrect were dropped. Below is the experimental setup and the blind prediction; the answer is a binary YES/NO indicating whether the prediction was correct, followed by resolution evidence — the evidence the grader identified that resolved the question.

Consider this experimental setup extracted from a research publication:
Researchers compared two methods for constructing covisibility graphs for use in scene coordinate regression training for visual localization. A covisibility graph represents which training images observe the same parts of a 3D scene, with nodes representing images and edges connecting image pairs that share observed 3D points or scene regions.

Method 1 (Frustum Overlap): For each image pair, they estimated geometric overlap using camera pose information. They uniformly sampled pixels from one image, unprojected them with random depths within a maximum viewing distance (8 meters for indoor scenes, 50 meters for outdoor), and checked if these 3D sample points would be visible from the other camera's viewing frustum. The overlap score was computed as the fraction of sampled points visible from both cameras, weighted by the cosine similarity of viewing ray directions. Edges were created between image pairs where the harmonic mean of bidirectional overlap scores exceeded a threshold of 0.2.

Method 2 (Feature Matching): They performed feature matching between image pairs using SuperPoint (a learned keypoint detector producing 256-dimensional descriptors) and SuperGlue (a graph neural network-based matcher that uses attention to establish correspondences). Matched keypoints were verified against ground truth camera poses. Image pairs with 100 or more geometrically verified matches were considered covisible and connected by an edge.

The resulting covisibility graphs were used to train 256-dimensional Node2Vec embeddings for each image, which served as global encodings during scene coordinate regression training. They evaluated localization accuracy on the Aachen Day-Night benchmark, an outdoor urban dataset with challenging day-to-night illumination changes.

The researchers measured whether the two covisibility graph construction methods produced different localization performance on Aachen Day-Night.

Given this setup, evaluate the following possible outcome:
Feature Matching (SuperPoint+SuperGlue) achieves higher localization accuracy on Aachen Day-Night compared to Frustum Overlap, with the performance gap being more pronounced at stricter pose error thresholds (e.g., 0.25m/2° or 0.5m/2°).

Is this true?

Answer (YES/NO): NO